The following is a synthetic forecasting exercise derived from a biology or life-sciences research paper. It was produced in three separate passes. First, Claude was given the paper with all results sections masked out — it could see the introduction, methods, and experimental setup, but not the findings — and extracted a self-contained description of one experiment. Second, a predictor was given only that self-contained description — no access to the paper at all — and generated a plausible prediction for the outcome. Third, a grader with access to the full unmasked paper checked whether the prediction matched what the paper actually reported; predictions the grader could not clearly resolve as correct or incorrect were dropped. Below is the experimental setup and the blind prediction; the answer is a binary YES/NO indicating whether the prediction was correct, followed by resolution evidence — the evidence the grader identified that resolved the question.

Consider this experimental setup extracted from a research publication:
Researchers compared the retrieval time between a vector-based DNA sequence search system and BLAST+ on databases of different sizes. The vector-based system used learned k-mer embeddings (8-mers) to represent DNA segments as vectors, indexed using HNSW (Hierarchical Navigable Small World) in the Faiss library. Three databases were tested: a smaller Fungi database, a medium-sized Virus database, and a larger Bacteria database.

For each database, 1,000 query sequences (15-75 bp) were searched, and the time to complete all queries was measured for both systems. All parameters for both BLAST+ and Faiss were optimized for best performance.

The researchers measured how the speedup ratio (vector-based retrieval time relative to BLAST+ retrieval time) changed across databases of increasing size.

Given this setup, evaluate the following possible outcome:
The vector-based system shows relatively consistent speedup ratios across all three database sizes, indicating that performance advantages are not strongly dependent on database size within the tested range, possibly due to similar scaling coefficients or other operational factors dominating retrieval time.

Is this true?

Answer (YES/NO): NO